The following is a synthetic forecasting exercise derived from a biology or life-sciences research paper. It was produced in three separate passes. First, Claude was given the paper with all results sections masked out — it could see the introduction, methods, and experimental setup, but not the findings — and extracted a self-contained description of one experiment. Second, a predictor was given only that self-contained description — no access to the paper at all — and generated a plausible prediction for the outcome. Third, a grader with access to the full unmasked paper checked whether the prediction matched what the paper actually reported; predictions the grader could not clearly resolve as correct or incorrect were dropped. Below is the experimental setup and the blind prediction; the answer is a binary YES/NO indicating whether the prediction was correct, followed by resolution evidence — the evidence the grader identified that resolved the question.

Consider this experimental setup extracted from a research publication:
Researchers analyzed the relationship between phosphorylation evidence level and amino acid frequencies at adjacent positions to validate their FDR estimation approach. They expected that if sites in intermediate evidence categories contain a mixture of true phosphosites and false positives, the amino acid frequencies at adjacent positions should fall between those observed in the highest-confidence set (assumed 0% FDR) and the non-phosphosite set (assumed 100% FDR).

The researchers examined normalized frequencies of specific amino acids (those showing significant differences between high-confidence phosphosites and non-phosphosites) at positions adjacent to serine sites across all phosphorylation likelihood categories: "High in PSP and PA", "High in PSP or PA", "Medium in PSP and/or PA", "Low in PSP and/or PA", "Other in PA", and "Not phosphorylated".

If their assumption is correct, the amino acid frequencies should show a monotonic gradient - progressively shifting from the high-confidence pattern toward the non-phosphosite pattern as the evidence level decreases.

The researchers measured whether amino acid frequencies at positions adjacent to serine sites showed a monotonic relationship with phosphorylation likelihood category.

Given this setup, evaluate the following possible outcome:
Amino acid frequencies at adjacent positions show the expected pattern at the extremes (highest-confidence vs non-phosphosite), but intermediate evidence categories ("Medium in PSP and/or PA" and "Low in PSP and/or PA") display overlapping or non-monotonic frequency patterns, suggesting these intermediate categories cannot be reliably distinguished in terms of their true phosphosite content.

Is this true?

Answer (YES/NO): NO